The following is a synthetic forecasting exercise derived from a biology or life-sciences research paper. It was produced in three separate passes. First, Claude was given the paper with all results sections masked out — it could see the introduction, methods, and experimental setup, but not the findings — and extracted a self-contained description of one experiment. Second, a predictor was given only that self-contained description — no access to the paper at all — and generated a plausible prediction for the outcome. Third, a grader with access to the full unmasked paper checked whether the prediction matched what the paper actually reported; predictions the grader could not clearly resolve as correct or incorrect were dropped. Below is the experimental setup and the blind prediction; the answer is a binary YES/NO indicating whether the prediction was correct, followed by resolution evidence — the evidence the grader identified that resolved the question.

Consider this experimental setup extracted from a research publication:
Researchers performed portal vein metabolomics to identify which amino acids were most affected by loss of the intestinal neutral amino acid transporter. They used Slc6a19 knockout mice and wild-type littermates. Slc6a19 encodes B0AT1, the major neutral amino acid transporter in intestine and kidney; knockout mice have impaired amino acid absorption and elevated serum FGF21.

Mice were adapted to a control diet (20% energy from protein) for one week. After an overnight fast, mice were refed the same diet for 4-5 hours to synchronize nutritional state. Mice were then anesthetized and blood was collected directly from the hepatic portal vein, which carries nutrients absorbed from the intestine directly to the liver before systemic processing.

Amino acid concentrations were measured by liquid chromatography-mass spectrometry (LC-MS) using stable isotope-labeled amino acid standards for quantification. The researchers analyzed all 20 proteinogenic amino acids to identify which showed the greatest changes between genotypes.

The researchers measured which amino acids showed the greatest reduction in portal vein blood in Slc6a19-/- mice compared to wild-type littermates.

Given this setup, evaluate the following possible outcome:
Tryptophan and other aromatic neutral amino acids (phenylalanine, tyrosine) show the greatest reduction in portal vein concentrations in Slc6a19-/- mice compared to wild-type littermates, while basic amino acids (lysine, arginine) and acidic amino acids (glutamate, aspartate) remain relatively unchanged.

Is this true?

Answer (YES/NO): NO